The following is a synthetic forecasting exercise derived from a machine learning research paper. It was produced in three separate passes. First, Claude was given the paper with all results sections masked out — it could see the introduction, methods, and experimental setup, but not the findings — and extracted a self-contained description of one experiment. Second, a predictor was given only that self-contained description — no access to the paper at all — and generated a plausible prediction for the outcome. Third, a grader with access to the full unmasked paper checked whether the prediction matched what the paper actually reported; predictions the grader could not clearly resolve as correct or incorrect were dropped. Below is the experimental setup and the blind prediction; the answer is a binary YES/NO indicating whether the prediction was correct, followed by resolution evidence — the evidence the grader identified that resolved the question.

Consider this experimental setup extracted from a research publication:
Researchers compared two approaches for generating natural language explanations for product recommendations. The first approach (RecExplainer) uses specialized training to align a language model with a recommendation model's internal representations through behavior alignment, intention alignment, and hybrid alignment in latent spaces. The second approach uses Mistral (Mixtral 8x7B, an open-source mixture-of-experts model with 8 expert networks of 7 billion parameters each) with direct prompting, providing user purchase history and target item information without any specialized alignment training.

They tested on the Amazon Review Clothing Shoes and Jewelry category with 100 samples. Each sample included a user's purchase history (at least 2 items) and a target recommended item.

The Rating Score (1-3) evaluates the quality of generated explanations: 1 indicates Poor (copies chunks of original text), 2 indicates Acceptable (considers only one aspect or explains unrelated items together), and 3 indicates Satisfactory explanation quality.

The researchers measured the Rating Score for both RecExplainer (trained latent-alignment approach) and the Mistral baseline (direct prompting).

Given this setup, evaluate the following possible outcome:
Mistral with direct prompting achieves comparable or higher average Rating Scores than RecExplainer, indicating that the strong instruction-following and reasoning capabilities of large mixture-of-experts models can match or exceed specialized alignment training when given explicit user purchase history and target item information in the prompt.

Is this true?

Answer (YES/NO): YES